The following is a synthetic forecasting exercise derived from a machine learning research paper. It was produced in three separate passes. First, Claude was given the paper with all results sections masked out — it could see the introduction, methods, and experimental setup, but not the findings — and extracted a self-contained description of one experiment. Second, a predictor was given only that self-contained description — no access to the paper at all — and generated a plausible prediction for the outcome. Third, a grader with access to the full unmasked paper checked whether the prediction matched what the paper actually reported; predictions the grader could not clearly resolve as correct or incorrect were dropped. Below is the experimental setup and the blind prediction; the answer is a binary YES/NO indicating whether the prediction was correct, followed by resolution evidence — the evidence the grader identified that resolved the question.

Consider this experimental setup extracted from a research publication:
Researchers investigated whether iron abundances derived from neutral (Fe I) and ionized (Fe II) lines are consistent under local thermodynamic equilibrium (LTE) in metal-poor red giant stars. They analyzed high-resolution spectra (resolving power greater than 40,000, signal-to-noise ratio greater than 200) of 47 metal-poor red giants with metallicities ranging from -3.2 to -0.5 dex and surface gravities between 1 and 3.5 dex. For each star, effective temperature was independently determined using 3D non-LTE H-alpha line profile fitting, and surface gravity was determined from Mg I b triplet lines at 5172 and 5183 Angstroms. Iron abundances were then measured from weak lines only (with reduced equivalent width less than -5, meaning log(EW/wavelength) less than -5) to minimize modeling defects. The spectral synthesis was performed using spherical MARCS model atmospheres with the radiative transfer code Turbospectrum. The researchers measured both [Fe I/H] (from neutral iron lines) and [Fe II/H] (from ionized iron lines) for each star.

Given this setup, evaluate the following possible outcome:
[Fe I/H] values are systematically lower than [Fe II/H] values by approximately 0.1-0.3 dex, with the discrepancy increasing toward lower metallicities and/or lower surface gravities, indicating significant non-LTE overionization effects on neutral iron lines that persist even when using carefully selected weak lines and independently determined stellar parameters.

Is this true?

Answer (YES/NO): NO